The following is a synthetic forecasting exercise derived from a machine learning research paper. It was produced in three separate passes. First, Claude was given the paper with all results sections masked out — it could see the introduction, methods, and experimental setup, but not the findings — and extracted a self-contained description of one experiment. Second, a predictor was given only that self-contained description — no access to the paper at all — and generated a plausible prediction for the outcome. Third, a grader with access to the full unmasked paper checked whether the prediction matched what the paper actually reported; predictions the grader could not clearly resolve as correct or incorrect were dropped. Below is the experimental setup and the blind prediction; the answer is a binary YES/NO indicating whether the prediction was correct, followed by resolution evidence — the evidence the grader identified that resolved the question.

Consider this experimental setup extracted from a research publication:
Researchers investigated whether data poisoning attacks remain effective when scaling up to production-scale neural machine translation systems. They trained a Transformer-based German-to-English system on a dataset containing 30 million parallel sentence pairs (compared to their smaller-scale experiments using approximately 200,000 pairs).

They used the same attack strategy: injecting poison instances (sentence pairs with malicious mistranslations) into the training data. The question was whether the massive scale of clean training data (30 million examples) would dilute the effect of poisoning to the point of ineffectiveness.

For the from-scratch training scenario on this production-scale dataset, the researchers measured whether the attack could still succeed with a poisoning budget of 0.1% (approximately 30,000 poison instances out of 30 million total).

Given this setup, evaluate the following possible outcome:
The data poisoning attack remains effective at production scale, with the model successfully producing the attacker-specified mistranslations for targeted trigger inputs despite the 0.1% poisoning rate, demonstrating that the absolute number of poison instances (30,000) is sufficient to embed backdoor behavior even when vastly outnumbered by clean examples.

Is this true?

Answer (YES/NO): YES